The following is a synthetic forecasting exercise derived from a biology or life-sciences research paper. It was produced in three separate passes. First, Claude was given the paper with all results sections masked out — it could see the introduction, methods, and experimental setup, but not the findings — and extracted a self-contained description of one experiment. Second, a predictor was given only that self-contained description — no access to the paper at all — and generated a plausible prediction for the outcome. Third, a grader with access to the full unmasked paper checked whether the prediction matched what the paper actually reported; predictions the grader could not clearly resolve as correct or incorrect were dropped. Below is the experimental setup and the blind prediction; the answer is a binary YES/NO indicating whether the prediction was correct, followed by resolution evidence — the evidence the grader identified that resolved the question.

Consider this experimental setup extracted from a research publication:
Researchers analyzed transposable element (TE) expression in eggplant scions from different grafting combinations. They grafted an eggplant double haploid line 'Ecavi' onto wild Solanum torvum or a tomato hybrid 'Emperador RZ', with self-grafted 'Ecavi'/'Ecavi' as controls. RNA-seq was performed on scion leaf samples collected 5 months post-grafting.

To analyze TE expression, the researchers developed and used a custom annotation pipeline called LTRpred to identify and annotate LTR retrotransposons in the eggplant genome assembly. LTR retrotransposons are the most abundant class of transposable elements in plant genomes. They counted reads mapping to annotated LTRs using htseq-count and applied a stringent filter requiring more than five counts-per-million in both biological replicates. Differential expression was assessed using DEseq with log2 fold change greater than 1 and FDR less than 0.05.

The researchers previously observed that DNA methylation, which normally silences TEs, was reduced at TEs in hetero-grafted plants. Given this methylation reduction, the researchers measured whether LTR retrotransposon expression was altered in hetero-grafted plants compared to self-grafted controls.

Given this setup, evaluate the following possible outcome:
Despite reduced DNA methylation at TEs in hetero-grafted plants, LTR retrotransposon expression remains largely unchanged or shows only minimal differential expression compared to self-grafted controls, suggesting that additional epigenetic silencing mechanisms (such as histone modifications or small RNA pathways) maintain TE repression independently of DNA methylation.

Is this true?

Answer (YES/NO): NO